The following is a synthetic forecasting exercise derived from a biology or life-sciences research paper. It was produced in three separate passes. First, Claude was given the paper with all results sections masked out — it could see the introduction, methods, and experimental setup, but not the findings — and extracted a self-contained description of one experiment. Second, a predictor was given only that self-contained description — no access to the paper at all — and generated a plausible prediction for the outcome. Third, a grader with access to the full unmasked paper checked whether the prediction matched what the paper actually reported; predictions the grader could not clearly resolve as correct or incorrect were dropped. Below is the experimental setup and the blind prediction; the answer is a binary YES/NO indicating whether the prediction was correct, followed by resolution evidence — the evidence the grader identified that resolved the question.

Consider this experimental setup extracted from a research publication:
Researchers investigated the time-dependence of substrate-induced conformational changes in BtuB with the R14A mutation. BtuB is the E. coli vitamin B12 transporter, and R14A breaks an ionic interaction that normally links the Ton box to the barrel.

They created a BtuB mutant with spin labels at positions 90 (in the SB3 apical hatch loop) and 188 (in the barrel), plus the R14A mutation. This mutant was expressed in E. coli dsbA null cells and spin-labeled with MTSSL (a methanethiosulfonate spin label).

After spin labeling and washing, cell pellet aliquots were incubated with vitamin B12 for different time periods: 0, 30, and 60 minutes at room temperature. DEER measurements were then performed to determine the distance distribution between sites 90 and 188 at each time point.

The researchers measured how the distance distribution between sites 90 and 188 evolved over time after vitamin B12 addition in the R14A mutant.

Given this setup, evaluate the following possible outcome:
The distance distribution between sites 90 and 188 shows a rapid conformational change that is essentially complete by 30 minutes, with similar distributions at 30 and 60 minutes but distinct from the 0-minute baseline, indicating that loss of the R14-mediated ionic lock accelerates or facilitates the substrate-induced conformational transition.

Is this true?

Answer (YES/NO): NO